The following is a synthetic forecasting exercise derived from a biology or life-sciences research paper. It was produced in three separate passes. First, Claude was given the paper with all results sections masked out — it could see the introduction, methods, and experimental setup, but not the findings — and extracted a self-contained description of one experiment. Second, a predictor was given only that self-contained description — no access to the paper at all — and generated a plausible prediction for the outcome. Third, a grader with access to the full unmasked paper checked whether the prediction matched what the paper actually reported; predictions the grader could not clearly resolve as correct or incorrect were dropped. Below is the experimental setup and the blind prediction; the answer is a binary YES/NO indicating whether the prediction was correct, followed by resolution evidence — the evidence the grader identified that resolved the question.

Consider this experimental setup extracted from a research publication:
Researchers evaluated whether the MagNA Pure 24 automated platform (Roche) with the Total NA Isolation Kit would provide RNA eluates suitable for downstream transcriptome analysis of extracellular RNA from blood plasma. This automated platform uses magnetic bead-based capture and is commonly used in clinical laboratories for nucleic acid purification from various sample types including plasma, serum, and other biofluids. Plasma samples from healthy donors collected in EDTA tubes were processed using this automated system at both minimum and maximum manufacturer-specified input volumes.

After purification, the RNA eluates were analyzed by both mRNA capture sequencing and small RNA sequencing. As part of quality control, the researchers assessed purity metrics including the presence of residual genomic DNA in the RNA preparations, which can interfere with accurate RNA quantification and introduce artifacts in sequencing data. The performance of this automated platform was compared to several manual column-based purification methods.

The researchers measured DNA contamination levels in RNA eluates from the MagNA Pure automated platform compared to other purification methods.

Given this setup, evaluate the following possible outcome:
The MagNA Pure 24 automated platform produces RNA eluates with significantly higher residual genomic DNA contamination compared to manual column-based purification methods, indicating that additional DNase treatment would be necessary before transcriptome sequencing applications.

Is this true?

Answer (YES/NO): NO